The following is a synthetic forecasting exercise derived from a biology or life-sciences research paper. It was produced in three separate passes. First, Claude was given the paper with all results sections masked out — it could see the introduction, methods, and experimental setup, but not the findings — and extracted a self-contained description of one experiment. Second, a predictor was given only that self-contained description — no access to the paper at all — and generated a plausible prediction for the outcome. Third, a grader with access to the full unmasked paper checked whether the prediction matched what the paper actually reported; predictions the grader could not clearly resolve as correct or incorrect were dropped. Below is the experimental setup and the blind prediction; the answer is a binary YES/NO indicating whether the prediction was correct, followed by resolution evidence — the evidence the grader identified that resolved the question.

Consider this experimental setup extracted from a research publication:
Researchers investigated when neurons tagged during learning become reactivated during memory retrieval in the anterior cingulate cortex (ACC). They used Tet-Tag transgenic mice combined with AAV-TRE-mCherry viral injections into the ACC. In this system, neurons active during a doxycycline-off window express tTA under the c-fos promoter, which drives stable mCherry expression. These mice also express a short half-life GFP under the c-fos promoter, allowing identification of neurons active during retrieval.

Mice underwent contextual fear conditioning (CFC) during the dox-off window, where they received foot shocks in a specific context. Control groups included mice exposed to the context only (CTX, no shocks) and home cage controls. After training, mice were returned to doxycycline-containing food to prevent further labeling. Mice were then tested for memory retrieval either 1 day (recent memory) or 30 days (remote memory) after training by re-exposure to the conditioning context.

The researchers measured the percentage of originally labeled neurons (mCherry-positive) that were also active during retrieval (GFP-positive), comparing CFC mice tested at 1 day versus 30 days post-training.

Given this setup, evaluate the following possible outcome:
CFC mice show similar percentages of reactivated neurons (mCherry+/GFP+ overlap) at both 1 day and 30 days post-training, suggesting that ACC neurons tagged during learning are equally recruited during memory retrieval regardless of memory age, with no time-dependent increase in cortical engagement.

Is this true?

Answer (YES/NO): NO